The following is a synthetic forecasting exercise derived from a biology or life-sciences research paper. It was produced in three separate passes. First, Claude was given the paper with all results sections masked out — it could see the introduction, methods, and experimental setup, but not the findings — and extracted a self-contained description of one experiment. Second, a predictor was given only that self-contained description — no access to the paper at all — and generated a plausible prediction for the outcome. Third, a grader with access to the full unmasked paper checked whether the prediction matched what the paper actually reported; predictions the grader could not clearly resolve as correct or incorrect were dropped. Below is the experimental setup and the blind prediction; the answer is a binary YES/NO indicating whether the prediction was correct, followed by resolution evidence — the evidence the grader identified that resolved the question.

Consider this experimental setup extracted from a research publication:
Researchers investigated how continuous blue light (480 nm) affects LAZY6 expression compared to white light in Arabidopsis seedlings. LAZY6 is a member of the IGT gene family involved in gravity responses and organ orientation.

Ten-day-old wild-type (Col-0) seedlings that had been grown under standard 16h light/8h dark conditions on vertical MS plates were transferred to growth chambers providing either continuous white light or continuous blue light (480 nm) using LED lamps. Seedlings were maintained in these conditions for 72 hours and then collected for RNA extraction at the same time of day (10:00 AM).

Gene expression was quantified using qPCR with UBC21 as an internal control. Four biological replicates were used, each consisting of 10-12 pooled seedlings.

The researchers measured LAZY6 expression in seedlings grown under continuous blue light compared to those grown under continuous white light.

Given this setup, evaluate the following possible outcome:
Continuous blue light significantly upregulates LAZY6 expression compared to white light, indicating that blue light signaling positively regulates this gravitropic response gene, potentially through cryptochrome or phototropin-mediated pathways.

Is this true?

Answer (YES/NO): YES